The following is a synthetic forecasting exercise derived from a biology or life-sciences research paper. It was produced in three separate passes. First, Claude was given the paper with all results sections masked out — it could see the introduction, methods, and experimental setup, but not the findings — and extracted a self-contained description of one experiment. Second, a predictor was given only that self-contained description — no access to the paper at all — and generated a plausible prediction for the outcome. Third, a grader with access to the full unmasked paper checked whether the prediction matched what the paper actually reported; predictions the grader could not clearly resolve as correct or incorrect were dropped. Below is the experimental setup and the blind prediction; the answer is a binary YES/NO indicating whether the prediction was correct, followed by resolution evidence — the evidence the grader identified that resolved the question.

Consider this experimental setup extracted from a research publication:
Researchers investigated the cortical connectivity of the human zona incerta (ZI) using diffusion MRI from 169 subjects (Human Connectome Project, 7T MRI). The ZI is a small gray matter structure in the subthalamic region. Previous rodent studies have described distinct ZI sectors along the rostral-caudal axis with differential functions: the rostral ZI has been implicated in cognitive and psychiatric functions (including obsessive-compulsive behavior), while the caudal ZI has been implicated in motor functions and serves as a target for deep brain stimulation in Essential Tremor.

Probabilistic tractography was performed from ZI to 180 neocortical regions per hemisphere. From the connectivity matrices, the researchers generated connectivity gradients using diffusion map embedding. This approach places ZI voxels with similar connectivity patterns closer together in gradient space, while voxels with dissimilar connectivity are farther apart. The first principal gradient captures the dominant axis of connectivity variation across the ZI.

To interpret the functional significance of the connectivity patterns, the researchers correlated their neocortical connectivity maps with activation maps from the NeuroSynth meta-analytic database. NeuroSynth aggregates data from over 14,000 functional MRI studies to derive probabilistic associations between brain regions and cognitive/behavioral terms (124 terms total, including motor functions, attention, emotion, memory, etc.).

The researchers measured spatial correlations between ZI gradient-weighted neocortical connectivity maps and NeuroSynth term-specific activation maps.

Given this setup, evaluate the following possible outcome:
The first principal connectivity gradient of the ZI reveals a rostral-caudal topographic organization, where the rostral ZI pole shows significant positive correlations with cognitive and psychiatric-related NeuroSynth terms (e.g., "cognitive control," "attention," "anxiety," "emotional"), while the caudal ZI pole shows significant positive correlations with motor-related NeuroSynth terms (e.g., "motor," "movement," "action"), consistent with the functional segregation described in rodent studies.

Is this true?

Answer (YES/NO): NO